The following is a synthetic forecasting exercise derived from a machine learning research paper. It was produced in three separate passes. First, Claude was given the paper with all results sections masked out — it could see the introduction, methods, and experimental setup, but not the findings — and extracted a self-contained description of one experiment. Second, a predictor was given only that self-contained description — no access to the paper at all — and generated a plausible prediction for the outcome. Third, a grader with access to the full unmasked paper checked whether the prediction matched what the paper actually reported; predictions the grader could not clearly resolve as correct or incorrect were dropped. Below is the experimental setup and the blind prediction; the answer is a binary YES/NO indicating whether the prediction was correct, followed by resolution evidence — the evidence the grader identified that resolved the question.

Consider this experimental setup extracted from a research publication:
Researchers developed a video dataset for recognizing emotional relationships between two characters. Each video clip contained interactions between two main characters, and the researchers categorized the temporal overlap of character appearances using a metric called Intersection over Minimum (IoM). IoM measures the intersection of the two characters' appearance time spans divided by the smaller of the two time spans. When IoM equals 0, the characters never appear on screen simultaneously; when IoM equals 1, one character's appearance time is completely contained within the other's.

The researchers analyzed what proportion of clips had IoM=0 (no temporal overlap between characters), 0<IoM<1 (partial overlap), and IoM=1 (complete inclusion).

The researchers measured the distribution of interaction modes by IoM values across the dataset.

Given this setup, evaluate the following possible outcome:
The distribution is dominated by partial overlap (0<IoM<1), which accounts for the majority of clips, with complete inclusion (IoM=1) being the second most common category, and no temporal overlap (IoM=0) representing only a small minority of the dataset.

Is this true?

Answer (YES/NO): NO